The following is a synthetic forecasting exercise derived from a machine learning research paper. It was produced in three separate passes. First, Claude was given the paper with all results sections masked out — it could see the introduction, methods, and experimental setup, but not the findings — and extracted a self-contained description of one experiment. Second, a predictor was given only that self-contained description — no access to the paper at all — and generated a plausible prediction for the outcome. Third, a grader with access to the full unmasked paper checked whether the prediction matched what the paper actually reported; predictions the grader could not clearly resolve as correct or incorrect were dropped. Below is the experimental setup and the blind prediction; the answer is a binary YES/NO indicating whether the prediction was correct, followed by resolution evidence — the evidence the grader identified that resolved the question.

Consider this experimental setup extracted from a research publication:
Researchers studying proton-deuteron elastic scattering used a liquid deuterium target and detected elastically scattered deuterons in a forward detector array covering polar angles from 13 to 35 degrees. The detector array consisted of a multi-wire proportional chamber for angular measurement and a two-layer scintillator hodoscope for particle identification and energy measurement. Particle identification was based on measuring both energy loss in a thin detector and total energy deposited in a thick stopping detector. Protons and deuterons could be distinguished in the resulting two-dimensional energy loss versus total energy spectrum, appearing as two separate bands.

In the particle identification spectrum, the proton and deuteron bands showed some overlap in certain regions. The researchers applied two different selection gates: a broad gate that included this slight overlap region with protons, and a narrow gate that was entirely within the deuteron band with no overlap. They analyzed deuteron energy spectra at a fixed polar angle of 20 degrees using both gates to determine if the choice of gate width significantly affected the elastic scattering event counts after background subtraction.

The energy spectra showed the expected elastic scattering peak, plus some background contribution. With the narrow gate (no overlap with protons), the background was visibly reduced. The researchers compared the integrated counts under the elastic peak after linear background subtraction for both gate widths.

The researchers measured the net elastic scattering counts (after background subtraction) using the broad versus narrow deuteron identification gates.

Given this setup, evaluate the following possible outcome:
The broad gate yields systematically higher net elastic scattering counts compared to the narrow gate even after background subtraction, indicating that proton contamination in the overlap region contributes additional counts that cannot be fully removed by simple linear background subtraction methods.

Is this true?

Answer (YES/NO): NO